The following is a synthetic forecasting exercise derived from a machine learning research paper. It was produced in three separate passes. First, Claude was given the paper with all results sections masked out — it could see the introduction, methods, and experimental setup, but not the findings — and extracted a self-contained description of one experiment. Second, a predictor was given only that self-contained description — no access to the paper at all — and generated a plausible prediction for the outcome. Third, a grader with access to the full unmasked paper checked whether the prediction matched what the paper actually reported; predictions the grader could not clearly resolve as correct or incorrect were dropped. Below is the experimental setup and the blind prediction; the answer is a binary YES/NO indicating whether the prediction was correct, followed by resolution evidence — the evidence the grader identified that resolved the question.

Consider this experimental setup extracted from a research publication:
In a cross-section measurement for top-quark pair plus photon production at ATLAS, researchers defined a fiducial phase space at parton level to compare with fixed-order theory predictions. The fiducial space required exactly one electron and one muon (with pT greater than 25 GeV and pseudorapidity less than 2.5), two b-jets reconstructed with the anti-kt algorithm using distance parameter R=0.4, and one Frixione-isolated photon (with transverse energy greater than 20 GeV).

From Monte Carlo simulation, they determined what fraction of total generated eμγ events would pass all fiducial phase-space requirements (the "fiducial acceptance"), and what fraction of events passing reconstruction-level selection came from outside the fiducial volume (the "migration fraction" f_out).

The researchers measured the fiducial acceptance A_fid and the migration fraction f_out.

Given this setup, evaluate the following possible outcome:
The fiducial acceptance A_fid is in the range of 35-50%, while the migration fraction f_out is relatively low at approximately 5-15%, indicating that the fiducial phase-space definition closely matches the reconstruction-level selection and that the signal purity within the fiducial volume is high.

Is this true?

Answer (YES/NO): NO